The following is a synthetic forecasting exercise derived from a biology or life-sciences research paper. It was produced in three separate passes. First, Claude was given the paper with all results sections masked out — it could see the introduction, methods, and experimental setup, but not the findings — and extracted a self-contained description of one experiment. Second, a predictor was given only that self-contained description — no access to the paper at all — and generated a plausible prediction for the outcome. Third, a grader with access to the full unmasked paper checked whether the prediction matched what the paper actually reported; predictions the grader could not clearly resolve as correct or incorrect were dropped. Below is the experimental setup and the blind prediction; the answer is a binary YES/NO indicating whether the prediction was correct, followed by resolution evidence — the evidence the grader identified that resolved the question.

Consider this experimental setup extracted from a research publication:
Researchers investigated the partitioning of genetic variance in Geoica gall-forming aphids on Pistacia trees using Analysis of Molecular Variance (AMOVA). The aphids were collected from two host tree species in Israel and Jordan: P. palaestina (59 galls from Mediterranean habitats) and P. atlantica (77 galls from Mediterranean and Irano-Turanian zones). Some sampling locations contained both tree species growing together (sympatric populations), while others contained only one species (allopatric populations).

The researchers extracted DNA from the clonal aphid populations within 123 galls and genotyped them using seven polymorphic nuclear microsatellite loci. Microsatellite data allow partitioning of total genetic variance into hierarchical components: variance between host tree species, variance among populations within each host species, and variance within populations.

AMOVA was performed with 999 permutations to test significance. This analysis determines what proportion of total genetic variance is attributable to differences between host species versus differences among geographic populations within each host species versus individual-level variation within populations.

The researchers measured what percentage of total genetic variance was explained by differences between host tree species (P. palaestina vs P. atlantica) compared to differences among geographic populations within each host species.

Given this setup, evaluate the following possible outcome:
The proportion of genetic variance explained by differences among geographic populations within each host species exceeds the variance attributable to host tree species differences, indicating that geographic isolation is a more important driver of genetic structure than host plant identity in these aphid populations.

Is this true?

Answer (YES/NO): NO